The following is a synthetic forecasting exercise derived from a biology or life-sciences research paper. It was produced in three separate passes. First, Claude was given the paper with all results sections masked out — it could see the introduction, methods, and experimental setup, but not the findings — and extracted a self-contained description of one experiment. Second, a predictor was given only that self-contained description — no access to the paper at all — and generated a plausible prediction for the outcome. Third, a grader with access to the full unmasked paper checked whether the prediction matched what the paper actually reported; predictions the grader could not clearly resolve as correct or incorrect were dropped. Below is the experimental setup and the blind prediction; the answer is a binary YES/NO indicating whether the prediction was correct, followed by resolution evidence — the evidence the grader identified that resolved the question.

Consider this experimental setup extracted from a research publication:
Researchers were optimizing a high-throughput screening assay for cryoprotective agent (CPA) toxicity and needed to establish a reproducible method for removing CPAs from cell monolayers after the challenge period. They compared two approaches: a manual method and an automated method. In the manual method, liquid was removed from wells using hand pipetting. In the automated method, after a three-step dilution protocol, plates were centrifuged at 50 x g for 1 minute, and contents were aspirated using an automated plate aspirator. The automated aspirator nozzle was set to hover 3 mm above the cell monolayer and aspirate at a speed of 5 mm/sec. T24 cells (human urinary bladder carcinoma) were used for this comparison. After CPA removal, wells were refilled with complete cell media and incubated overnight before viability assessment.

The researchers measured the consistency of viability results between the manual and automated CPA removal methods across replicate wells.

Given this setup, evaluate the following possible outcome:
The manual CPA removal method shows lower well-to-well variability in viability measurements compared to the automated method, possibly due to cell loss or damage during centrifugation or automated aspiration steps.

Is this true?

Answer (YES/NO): NO